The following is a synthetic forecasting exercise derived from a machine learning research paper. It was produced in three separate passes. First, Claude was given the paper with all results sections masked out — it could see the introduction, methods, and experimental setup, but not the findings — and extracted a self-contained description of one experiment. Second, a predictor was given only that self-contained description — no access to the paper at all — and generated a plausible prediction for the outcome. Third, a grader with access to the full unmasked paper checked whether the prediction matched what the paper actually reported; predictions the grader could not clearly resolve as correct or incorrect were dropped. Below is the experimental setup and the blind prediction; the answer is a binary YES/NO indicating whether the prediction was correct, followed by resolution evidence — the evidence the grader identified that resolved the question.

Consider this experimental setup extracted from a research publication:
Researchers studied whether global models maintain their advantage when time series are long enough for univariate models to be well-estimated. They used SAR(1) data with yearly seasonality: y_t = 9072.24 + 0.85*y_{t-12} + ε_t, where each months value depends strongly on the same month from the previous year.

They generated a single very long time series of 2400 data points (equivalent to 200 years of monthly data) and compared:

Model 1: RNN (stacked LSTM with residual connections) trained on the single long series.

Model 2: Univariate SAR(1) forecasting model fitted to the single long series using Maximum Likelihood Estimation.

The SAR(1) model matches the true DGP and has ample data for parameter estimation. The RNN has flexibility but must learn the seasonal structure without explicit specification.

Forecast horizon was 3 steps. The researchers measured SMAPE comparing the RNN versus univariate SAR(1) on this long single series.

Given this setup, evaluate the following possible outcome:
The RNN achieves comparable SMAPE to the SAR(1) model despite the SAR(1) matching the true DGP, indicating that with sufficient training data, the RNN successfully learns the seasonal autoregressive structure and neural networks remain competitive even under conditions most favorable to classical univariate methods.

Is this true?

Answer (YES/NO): NO